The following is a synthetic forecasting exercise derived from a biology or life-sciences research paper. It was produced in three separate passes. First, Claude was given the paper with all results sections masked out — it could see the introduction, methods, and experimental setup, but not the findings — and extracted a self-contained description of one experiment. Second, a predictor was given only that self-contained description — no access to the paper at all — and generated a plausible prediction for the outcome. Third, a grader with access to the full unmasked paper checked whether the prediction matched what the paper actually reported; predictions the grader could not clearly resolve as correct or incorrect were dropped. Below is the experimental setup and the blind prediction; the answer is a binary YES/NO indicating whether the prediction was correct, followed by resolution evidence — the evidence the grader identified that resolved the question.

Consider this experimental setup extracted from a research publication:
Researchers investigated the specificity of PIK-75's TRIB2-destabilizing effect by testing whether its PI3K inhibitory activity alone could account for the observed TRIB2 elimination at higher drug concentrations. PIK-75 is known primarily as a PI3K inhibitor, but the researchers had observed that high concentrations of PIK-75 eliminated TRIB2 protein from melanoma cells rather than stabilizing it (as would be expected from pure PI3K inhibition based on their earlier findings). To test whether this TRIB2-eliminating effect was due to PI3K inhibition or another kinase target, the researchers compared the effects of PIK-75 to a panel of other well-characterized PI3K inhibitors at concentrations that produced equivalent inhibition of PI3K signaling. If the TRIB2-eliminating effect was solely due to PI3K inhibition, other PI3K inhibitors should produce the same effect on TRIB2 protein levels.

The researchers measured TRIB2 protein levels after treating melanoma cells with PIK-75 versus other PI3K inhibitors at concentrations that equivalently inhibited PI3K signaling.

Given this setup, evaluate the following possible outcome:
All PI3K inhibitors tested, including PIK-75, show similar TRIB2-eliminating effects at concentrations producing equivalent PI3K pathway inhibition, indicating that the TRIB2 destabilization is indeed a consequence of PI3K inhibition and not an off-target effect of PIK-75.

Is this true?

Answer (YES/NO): NO